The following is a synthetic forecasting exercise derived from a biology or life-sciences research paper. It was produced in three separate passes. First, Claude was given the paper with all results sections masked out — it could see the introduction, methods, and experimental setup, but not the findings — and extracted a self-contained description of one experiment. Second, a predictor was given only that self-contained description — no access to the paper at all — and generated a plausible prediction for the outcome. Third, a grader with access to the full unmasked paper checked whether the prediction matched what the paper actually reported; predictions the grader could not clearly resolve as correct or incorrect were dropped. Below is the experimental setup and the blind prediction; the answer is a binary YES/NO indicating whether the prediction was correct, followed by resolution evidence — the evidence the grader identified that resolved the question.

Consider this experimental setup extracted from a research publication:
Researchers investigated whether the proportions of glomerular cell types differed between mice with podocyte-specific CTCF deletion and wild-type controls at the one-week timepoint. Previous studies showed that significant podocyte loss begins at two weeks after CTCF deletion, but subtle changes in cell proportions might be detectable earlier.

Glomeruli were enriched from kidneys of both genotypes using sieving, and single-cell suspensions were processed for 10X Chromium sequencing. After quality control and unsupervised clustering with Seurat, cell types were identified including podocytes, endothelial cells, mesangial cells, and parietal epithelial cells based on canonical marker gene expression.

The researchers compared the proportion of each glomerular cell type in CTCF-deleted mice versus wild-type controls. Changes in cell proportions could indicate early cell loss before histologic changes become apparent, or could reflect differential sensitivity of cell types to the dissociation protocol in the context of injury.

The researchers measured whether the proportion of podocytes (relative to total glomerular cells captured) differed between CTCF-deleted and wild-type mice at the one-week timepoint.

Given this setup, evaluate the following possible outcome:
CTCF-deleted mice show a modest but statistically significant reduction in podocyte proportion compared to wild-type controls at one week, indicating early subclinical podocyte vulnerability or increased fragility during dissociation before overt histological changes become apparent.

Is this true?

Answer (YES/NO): YES